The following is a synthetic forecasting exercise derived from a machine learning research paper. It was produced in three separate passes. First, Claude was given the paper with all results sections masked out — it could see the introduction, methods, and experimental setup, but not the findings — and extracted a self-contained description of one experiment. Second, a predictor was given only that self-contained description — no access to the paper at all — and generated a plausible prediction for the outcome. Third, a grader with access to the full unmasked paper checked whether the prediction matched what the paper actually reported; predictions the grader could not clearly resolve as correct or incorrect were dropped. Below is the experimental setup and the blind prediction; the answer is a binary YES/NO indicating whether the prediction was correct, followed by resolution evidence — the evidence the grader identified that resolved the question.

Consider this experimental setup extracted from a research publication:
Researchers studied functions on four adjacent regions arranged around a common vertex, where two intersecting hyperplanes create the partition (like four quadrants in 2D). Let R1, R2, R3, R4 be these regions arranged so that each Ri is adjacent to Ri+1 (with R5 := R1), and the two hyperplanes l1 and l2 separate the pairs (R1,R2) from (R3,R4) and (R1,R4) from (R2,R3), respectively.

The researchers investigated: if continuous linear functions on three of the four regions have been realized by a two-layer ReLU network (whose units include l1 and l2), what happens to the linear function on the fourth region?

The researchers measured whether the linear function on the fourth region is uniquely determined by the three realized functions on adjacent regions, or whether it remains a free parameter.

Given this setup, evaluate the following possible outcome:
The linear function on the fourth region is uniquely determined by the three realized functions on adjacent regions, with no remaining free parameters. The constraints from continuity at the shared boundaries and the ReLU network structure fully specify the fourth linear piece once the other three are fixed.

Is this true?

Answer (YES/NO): YES